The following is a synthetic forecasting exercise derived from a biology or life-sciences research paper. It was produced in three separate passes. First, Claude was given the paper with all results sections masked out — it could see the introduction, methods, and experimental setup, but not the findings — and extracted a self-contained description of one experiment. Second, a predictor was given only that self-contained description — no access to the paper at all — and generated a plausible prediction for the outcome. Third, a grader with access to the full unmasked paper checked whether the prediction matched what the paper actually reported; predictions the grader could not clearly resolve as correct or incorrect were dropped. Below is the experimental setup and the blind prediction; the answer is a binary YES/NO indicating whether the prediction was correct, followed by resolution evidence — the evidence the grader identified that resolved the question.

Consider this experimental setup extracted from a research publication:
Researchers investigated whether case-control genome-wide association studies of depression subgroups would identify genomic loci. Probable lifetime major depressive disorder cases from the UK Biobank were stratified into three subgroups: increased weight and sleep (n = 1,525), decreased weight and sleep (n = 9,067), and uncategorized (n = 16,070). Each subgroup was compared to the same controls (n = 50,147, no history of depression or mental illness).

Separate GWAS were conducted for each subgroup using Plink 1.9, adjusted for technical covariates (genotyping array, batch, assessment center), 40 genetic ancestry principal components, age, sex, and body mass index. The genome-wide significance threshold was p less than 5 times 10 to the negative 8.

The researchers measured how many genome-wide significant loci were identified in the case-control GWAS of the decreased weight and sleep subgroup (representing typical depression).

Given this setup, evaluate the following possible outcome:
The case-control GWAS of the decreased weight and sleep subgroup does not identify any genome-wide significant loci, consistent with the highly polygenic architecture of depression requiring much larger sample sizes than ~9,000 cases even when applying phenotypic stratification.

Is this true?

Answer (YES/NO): YES